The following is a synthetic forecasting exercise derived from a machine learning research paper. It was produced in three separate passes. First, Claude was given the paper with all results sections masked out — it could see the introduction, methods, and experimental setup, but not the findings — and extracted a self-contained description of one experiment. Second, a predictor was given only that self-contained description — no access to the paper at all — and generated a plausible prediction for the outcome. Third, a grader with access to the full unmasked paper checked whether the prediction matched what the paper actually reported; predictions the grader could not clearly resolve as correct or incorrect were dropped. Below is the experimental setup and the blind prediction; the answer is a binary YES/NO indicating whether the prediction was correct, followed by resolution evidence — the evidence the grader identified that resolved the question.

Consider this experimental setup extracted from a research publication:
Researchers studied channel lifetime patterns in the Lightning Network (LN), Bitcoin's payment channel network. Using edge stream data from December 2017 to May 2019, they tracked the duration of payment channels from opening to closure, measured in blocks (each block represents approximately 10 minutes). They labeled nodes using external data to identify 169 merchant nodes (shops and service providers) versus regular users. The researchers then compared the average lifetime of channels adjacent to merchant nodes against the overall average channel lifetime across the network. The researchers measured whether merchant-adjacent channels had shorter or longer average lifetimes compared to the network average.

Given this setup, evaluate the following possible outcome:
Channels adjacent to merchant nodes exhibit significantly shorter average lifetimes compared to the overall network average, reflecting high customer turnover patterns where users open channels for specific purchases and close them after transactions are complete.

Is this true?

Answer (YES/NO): NO